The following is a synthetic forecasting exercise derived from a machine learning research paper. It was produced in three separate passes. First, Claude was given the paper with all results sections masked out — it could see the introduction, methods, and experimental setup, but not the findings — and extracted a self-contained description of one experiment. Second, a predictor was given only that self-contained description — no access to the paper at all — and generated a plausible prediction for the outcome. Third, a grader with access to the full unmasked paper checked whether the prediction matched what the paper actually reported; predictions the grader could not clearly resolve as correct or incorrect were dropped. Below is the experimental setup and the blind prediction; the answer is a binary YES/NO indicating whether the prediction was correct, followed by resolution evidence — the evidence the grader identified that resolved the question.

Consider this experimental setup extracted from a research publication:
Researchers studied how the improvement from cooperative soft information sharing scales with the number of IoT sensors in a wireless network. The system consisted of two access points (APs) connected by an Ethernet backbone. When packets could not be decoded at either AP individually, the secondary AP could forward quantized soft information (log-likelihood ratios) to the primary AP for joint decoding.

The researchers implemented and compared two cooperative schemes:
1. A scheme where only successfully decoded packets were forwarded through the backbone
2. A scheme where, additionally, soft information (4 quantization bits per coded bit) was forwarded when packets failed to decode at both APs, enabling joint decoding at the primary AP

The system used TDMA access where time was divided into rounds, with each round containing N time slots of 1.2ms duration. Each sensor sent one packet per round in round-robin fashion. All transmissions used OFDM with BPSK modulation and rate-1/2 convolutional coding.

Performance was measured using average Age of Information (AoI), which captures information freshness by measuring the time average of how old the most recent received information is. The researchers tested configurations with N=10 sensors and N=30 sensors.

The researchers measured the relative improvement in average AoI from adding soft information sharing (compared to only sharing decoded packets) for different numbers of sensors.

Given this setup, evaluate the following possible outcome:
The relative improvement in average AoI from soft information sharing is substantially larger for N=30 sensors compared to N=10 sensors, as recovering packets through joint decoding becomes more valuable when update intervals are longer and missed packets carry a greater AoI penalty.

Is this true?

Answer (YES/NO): YES